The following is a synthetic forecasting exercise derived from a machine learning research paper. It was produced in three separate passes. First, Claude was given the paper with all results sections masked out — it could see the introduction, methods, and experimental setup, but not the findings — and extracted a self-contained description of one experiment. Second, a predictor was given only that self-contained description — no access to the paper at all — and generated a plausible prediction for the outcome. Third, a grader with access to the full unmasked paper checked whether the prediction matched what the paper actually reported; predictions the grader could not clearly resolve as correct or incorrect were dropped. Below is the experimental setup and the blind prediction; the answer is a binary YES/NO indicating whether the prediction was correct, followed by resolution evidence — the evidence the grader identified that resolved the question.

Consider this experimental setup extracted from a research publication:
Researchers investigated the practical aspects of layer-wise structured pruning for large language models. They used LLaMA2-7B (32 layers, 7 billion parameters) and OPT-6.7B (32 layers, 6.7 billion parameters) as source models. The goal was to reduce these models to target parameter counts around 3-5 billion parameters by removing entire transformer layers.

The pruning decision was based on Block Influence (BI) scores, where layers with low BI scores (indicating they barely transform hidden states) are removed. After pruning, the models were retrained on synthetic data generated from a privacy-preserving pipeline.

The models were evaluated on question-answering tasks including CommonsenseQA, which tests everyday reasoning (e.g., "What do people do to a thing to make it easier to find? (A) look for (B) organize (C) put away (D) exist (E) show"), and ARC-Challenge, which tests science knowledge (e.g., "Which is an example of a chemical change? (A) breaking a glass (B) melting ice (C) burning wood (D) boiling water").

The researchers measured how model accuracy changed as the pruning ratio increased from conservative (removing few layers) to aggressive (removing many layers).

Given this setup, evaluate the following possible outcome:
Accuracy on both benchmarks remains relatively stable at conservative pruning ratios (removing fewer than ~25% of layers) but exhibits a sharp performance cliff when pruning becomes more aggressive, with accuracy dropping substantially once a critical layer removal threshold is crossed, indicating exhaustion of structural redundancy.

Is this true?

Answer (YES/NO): NO